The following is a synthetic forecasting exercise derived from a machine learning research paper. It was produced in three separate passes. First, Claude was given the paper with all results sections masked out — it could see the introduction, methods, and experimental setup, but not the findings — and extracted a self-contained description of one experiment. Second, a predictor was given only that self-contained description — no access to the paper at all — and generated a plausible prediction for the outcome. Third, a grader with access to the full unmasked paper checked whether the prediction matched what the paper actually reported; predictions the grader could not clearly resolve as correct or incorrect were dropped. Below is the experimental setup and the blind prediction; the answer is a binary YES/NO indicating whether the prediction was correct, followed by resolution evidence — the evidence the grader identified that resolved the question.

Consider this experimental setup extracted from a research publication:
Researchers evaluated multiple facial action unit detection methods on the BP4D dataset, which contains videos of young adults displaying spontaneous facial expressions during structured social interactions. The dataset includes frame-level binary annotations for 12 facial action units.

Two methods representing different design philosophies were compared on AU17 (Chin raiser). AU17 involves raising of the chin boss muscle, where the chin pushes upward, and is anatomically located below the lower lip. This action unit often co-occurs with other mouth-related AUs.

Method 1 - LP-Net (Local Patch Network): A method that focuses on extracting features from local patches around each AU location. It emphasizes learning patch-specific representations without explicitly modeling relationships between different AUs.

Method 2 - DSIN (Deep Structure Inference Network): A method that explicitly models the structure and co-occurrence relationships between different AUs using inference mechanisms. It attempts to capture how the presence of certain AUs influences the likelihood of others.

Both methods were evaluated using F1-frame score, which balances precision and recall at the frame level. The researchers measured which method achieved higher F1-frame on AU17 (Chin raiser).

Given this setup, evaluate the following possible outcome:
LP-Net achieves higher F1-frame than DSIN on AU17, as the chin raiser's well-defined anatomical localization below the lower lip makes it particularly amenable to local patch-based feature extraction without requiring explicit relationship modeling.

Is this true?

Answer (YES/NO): NO